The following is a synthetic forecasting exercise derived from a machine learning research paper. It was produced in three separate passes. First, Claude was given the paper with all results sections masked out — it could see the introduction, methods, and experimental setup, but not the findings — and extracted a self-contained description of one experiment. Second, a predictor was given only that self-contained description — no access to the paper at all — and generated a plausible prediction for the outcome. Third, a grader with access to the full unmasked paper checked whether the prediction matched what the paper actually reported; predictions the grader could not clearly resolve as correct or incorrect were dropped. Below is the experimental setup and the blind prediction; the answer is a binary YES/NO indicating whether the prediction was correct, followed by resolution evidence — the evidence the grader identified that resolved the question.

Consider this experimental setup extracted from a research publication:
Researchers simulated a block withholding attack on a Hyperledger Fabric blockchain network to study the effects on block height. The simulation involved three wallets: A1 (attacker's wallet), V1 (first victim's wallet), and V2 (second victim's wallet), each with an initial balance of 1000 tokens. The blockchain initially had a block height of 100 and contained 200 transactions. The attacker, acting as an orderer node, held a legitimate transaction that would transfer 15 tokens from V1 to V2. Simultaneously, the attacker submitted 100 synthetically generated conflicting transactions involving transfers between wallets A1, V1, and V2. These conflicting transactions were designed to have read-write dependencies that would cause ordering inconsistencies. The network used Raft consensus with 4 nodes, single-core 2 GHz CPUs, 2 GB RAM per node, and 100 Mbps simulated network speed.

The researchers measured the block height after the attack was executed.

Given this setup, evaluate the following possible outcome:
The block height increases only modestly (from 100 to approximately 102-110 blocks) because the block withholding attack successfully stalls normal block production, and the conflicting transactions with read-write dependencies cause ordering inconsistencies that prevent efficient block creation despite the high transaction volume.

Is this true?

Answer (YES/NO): YES